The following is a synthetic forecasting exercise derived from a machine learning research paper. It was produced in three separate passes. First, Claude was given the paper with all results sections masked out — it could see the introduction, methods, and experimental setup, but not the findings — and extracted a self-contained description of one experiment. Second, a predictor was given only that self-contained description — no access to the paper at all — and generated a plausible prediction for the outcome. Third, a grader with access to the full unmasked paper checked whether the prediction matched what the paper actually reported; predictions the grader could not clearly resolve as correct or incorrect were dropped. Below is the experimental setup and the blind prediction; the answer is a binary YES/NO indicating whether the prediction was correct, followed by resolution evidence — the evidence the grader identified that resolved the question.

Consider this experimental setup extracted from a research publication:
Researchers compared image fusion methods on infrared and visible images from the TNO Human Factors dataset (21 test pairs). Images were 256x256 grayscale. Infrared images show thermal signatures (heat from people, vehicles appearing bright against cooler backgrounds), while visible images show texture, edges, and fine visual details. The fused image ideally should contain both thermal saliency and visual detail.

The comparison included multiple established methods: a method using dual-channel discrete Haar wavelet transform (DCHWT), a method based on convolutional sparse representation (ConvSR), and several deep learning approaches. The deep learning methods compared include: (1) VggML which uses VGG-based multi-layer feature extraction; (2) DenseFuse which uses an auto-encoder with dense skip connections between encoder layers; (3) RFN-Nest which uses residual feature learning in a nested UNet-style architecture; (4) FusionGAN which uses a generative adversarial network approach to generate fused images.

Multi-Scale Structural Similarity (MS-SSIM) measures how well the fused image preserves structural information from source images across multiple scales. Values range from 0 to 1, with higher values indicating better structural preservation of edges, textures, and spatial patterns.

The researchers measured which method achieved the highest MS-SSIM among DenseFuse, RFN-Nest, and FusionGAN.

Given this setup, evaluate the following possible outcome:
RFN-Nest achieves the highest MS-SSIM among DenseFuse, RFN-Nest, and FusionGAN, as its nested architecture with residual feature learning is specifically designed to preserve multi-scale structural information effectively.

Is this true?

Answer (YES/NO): NO